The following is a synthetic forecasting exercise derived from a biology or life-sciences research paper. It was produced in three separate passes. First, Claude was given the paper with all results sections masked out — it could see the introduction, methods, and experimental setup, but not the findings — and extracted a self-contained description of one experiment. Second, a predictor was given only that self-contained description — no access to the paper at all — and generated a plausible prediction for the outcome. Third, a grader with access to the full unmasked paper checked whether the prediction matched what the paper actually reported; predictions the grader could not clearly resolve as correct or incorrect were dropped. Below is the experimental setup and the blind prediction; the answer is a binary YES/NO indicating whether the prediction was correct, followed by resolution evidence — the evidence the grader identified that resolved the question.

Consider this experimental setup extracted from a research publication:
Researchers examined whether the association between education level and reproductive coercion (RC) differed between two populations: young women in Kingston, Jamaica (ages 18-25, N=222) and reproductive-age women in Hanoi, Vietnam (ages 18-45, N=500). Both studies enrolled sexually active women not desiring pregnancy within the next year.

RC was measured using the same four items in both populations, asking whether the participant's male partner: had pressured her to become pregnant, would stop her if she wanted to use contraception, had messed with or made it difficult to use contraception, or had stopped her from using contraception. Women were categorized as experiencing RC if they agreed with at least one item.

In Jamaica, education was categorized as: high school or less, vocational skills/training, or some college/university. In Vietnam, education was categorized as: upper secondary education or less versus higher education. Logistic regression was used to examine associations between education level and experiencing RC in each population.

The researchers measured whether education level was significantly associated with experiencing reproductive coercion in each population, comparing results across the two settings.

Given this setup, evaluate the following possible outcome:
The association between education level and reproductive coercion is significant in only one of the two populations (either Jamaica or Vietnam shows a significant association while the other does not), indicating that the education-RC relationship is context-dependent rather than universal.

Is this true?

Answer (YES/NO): YES